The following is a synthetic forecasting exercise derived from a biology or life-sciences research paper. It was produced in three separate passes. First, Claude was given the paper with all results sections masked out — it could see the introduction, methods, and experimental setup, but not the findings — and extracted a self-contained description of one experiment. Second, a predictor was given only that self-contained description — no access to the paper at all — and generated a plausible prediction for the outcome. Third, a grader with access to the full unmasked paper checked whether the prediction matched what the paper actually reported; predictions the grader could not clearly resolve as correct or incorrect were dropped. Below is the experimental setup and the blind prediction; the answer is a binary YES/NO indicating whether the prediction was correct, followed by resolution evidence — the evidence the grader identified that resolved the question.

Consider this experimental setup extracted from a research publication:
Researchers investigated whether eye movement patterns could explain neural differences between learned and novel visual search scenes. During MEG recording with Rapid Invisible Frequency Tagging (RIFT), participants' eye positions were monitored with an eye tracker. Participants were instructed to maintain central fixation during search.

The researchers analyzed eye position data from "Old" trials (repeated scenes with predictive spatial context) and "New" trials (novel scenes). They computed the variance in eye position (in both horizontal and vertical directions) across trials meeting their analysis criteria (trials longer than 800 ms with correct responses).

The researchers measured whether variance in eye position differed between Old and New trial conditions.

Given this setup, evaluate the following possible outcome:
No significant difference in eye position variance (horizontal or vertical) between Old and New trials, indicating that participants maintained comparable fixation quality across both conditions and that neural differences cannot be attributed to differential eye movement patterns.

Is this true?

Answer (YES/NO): YES